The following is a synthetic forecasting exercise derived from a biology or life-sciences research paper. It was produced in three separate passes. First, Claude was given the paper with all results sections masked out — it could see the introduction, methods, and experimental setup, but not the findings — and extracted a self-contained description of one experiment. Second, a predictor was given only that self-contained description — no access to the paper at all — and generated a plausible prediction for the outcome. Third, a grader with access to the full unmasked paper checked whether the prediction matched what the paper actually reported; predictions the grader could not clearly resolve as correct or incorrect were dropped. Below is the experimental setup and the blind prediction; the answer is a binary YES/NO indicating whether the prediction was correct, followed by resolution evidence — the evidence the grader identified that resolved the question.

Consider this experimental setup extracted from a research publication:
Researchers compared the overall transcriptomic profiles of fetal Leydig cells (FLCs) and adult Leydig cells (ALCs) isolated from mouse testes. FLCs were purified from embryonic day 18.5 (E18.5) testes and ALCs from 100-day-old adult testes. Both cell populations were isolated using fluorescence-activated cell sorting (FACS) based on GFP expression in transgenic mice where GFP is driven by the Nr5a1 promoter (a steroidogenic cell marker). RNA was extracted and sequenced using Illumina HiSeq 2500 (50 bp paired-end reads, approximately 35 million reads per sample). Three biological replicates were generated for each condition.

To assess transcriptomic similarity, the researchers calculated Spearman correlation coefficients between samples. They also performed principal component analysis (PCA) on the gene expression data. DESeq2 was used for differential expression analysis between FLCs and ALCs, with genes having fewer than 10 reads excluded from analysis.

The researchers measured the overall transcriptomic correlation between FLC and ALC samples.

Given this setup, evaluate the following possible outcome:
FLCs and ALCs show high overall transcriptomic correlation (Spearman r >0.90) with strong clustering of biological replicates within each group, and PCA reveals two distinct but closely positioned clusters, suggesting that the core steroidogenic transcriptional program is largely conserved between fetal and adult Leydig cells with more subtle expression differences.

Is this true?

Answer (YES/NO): NO